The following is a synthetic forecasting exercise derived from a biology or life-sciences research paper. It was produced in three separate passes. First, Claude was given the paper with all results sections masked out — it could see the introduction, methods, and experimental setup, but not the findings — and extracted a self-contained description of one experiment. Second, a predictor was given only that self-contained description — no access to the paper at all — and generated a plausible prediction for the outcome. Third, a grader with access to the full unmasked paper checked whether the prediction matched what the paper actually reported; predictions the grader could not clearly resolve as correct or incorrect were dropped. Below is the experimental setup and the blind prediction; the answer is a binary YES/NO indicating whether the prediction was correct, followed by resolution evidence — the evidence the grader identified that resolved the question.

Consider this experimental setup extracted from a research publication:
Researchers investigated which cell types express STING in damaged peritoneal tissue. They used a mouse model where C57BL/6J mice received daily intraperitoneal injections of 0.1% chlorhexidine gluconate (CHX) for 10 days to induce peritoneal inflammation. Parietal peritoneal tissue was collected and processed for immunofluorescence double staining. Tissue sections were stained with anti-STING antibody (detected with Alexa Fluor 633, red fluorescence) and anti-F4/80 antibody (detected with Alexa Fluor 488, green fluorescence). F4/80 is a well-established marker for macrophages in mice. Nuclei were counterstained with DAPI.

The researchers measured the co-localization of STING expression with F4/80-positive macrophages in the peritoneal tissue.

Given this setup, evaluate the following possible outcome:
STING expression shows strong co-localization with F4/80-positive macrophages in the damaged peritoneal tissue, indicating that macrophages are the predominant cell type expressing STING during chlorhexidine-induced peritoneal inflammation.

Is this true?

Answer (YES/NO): YES